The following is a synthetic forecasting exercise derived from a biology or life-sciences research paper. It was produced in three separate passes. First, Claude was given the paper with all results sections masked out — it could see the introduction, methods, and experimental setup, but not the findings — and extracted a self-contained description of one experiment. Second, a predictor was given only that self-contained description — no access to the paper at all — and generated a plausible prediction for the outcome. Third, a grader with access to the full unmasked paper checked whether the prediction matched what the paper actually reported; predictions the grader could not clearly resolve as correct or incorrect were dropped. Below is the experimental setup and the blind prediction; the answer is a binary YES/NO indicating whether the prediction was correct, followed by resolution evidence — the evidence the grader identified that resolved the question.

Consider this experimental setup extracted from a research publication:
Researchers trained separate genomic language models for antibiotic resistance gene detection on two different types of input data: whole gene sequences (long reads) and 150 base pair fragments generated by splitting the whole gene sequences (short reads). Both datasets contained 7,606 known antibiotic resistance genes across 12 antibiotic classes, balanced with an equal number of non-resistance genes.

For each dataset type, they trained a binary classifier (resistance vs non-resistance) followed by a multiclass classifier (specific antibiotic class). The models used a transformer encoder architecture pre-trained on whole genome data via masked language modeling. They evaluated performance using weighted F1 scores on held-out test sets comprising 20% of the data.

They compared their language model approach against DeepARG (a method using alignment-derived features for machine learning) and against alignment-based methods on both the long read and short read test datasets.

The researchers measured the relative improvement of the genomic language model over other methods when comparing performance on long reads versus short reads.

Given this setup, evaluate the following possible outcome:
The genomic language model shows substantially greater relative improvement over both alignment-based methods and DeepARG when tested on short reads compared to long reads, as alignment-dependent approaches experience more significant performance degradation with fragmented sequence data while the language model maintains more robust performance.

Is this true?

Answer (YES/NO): YES